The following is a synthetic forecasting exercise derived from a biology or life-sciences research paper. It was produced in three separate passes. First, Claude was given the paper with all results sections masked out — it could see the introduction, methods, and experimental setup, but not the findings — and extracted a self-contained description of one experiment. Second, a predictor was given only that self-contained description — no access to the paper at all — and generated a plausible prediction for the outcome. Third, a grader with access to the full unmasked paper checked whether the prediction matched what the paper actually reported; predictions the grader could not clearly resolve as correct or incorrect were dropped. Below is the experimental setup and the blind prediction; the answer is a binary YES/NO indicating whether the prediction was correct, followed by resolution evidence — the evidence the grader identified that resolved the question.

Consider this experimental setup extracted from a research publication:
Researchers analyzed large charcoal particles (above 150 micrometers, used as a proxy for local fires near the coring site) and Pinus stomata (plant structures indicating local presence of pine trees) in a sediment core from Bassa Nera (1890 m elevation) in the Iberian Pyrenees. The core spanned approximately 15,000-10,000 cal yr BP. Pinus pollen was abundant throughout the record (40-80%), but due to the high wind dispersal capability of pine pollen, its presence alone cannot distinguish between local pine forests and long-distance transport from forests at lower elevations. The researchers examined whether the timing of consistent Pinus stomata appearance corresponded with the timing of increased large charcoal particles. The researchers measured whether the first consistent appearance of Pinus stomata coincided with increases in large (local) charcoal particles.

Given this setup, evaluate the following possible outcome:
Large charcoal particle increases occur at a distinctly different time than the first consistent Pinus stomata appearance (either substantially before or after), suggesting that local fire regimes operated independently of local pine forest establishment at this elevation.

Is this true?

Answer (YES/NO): NO